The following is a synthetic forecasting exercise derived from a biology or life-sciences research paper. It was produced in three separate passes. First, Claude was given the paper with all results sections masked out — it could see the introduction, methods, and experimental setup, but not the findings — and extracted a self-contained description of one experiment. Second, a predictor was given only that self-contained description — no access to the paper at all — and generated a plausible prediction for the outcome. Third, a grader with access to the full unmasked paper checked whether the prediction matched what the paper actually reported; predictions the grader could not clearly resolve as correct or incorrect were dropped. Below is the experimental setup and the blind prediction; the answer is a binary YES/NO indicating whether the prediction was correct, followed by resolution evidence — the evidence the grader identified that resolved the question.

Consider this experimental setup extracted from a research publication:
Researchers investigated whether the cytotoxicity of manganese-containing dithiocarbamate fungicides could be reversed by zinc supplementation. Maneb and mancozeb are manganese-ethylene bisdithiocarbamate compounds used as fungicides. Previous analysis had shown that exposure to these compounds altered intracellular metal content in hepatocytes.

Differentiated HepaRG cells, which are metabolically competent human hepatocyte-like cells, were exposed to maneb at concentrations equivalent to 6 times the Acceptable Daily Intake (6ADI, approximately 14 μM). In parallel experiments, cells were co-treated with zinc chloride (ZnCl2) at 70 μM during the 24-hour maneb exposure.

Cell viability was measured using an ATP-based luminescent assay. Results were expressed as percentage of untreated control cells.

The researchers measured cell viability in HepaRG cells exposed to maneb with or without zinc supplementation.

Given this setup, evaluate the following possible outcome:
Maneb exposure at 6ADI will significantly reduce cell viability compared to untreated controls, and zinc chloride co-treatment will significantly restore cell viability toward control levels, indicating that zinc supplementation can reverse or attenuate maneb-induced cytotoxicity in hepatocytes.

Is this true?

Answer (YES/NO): YES